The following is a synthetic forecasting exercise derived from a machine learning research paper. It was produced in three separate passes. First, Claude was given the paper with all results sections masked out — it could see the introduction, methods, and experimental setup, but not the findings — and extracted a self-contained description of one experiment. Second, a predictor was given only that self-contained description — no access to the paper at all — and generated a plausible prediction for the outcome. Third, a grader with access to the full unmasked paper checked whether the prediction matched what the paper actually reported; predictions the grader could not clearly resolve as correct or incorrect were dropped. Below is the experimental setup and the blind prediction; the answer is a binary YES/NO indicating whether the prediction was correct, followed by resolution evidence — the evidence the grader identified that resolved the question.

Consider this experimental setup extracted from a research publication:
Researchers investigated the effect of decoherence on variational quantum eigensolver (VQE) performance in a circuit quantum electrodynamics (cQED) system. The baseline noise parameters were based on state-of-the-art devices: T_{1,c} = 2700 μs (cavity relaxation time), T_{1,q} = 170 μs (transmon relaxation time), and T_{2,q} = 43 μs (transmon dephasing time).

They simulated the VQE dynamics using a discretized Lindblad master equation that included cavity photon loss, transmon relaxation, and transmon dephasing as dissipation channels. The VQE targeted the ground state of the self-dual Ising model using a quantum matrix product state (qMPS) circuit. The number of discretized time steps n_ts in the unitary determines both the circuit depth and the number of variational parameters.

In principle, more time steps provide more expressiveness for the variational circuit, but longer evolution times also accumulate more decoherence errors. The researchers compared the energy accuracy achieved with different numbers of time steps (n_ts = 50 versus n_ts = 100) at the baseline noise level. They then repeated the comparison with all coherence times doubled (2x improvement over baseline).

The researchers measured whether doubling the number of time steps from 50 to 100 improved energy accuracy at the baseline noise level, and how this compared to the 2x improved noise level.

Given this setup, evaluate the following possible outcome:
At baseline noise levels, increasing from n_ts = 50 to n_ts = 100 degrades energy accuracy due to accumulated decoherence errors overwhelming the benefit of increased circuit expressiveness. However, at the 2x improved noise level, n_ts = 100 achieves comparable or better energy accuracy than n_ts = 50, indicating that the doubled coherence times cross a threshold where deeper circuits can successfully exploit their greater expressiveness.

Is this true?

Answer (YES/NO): NO